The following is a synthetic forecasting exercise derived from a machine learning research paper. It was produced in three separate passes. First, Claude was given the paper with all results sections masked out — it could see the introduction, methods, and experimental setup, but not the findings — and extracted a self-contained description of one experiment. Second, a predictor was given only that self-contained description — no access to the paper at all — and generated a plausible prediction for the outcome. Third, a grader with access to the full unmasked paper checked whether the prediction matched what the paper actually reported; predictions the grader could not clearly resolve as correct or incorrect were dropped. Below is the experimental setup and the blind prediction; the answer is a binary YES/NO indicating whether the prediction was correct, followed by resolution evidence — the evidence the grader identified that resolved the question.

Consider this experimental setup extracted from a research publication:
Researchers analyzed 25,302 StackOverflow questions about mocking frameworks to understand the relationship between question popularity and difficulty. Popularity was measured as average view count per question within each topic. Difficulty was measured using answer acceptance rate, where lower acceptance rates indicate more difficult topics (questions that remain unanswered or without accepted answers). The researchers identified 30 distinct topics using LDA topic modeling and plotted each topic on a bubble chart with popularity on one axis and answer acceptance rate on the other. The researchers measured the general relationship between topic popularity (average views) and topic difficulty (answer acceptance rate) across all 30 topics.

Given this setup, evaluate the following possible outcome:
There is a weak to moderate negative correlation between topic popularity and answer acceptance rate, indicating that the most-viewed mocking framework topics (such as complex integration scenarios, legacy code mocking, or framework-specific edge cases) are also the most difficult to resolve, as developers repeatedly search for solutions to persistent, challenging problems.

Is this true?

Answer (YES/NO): NO